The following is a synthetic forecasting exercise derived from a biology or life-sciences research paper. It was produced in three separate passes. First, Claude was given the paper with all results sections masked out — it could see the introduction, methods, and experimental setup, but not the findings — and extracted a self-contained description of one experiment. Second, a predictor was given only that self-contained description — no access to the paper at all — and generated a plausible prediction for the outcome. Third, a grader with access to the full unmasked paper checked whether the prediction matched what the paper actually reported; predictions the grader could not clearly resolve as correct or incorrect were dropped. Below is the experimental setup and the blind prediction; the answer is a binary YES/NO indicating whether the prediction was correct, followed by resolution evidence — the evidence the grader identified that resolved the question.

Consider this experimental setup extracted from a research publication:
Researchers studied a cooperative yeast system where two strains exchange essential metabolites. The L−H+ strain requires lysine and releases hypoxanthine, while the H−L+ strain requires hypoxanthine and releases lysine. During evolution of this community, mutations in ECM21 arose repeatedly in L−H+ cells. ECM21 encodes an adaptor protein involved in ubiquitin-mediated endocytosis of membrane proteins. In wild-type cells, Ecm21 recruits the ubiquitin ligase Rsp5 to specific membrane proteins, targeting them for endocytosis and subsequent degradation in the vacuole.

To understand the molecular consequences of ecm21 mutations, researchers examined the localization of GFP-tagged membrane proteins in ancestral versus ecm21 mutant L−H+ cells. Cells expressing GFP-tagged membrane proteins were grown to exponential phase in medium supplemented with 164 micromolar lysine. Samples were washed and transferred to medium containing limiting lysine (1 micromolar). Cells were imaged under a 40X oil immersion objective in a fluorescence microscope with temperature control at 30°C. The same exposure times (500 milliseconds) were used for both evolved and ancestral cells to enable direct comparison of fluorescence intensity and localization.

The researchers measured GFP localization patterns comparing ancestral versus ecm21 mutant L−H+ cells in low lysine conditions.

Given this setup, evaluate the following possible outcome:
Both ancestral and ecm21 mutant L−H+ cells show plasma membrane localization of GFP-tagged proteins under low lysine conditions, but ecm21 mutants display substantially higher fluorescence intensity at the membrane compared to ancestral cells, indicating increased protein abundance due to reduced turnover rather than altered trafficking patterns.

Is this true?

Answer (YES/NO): NO